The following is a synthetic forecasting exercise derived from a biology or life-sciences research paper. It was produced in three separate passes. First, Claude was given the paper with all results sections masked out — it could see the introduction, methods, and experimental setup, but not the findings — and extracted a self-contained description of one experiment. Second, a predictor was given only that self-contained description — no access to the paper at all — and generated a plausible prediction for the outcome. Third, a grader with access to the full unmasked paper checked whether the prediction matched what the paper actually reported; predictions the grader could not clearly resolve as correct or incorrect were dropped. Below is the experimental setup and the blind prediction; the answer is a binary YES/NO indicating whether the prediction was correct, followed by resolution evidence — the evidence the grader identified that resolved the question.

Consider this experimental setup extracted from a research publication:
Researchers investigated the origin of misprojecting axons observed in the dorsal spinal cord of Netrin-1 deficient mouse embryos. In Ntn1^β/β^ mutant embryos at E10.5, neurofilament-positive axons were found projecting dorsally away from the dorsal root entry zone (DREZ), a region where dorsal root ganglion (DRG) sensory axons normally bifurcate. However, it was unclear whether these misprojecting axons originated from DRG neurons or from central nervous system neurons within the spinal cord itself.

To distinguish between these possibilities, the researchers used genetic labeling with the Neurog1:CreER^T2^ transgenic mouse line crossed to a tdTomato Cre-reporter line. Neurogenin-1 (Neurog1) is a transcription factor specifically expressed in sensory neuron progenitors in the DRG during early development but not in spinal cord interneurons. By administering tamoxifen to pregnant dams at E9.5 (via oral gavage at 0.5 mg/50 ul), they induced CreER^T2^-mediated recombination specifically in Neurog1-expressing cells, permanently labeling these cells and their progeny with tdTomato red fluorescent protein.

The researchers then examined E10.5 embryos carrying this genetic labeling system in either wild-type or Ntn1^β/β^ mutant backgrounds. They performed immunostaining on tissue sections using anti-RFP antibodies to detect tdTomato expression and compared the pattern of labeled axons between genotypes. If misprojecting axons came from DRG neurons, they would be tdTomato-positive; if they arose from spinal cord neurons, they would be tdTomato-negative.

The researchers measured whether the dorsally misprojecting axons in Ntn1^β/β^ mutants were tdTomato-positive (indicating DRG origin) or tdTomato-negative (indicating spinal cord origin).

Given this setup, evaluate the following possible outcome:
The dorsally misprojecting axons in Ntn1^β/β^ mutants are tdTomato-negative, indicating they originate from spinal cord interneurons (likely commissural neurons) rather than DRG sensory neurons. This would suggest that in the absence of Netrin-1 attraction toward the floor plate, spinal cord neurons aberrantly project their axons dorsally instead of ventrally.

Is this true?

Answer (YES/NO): NO